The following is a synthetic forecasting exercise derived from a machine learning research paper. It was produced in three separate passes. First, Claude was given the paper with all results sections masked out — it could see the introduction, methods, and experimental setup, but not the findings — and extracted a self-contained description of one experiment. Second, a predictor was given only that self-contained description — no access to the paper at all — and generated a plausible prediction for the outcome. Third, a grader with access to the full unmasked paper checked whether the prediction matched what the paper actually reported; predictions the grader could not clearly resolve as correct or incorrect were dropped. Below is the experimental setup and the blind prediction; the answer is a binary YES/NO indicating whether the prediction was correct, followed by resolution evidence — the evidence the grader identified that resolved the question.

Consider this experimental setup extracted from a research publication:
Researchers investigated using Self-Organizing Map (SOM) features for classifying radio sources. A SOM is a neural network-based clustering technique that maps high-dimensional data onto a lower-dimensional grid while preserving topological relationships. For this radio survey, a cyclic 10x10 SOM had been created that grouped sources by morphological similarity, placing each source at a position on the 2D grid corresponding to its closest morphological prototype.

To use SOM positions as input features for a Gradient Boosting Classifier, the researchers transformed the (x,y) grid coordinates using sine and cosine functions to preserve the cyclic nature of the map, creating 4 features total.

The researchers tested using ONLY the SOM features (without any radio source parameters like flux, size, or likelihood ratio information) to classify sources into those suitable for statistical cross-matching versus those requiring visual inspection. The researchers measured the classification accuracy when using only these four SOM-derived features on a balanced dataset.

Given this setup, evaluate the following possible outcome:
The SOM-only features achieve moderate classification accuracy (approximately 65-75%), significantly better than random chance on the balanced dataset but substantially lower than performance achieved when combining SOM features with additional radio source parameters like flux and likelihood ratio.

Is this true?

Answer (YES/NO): NO